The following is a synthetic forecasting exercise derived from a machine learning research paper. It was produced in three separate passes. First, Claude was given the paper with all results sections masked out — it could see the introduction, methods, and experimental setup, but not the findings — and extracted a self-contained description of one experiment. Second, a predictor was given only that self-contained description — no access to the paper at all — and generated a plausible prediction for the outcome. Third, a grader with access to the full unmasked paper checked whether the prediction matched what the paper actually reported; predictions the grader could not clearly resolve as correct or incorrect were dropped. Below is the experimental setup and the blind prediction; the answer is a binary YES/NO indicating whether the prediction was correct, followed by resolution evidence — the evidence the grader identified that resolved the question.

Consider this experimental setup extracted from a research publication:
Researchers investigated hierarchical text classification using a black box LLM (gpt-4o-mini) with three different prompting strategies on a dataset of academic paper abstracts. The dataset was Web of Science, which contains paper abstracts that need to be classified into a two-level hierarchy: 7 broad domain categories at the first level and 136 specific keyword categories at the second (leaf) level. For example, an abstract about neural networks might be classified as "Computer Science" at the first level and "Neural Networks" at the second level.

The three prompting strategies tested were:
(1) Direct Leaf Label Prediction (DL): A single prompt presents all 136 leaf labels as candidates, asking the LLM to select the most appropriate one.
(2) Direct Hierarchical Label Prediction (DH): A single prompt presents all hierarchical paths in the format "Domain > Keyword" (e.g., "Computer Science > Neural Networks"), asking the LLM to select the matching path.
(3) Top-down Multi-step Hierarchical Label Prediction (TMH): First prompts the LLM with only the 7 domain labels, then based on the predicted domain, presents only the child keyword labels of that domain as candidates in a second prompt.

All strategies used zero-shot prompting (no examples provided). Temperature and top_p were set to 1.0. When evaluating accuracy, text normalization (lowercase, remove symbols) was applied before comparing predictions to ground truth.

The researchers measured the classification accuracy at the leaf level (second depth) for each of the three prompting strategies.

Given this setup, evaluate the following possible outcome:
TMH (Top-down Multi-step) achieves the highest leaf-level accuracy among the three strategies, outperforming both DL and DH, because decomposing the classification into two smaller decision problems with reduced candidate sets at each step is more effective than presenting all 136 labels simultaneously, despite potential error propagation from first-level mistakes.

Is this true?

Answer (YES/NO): YES